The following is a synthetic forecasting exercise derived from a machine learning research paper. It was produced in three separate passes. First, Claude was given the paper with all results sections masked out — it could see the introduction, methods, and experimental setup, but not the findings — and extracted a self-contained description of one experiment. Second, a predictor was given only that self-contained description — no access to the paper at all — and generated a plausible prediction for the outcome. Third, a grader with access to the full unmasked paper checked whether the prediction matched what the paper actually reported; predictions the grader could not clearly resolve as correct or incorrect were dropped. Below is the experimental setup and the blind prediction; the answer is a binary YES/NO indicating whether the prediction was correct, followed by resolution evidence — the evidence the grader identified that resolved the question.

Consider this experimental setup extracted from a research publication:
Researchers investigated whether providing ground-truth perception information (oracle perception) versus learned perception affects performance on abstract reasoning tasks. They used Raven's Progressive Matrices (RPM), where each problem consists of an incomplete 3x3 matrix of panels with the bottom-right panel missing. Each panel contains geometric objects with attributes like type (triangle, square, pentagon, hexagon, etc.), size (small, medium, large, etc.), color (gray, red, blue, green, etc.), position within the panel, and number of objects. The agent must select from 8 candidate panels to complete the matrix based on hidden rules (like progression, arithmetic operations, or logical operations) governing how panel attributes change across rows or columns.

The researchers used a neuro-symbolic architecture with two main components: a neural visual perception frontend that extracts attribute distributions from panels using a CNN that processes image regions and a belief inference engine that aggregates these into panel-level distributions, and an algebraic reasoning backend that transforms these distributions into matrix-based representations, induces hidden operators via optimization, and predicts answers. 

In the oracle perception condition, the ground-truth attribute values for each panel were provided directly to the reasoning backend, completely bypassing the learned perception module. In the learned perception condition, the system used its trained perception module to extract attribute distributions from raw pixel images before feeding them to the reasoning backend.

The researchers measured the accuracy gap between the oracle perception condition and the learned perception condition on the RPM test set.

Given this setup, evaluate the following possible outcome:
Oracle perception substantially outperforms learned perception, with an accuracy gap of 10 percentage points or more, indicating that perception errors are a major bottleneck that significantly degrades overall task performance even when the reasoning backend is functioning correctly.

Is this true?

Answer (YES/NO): YES